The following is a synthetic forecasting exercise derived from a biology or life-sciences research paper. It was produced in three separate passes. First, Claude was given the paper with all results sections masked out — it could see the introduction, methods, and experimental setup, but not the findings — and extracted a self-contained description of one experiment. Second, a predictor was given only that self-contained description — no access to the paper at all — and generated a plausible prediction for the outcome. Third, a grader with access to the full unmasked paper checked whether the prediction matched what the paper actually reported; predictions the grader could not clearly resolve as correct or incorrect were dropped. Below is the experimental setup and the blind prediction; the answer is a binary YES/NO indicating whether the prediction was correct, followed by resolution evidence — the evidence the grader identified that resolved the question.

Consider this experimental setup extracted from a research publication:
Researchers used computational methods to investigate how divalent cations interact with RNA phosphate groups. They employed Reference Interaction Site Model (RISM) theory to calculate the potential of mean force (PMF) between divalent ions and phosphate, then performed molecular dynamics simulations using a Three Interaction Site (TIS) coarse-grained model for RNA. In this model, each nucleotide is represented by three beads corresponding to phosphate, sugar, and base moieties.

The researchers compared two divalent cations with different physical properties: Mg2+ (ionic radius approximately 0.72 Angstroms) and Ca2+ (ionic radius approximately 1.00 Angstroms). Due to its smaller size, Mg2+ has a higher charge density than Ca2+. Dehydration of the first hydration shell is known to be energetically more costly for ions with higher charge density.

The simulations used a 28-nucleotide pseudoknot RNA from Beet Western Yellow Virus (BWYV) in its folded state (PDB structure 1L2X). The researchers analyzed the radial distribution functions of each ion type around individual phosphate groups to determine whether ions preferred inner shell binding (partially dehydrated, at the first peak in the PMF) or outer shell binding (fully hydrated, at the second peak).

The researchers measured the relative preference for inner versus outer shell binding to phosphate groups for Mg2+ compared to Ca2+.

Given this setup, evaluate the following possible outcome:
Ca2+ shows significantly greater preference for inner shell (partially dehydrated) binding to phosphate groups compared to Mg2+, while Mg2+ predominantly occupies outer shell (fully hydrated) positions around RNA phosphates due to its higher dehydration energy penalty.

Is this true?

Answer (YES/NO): YES